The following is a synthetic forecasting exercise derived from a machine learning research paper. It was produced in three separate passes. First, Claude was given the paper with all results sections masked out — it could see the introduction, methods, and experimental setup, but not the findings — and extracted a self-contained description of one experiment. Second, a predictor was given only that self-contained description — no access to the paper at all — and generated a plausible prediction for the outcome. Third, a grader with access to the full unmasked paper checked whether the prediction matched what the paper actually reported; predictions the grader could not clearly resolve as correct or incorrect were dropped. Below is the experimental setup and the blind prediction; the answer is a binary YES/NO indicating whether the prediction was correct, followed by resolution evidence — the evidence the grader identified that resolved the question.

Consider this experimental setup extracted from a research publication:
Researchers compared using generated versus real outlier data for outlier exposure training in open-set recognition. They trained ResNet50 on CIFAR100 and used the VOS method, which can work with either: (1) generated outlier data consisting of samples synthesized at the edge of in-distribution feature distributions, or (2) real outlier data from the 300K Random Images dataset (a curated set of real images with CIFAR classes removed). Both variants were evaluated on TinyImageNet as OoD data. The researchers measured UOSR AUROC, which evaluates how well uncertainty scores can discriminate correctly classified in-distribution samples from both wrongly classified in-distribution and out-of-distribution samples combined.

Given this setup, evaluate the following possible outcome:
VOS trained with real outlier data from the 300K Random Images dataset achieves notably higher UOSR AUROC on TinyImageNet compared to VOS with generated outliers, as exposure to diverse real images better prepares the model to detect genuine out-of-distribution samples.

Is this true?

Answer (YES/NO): YES